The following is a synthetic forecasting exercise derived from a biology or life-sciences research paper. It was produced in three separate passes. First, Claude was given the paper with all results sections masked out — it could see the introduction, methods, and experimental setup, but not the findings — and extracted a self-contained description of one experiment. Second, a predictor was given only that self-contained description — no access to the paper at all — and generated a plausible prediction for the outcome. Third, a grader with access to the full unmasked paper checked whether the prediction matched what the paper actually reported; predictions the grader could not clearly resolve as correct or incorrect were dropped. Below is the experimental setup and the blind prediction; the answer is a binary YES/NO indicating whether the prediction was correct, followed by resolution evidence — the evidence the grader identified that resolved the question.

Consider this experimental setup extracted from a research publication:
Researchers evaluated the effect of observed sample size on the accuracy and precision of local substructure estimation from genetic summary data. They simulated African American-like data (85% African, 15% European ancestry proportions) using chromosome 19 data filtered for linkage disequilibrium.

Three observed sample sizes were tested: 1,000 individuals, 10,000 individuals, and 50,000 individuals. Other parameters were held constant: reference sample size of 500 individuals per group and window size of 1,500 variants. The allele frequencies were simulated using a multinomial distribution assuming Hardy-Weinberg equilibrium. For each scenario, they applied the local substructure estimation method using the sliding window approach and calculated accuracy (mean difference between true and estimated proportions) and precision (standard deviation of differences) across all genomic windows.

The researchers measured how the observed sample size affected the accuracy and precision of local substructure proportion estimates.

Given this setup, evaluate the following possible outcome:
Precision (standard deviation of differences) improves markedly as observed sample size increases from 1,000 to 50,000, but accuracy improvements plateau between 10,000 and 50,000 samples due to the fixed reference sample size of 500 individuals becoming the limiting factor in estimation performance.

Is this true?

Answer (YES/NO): NO